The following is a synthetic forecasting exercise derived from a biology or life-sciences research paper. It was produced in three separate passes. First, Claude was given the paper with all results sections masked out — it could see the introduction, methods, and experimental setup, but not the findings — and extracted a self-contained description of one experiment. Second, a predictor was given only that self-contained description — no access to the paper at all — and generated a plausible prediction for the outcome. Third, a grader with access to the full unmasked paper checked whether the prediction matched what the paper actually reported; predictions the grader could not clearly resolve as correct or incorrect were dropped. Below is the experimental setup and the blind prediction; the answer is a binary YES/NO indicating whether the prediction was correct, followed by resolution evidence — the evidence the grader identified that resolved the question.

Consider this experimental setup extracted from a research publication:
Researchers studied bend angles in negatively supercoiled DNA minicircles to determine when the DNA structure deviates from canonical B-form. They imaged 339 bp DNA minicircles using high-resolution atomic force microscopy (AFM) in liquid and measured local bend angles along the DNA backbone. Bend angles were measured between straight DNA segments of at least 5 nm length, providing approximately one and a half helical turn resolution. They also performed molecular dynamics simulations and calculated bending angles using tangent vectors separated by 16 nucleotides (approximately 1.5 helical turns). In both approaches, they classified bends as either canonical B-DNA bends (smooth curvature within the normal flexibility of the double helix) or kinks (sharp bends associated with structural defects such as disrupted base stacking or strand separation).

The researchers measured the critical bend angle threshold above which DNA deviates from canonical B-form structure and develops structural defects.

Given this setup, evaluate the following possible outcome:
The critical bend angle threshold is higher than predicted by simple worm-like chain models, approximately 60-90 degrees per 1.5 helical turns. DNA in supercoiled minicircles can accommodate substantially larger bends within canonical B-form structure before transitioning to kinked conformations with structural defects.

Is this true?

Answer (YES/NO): YES